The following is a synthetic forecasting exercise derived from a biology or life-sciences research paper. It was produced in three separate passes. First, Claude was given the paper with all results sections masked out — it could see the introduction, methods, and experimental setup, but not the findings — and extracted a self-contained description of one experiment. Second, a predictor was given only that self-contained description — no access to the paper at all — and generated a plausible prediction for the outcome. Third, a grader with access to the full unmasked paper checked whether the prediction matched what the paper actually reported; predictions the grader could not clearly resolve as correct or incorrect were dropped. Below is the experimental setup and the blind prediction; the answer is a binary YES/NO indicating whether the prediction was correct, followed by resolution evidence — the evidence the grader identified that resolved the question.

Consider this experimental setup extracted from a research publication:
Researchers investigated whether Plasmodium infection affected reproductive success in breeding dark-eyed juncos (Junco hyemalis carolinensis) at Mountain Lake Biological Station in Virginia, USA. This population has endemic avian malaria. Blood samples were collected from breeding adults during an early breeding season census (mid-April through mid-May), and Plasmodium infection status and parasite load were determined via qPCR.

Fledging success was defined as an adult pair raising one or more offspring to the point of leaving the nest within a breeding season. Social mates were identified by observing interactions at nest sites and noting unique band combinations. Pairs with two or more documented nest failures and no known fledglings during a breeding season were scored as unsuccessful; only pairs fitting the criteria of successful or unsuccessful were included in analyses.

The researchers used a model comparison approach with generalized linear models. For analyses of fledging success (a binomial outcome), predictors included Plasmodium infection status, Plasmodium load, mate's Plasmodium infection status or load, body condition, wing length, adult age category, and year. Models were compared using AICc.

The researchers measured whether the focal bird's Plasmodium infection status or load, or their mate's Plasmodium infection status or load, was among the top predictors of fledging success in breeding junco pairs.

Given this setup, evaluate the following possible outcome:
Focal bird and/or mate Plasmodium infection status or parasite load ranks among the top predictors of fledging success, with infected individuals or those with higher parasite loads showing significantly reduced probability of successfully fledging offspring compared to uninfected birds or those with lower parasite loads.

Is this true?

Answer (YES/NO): NO